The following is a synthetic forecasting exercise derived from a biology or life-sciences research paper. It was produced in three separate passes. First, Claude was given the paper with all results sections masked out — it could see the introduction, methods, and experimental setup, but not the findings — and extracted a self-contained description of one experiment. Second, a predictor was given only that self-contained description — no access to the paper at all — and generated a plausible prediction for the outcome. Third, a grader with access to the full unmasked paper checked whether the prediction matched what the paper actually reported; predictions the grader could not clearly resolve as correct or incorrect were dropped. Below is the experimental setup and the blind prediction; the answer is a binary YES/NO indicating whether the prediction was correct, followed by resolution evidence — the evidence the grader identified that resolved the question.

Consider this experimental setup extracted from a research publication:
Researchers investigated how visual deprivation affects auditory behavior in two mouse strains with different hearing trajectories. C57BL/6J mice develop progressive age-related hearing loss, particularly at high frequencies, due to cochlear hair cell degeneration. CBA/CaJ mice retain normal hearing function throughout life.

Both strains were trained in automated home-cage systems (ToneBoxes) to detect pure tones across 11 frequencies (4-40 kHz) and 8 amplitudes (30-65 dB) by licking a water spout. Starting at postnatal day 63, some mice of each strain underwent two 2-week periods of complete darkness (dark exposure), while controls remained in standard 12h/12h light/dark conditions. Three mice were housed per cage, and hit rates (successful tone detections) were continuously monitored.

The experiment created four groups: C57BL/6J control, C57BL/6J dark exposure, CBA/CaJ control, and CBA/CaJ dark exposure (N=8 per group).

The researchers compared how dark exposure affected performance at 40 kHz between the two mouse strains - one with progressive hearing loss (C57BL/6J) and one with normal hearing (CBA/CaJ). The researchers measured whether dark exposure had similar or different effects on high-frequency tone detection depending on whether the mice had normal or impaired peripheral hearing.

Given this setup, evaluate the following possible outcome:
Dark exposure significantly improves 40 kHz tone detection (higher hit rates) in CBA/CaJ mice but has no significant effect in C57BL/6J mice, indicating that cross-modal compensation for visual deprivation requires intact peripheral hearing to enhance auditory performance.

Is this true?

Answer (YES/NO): NO